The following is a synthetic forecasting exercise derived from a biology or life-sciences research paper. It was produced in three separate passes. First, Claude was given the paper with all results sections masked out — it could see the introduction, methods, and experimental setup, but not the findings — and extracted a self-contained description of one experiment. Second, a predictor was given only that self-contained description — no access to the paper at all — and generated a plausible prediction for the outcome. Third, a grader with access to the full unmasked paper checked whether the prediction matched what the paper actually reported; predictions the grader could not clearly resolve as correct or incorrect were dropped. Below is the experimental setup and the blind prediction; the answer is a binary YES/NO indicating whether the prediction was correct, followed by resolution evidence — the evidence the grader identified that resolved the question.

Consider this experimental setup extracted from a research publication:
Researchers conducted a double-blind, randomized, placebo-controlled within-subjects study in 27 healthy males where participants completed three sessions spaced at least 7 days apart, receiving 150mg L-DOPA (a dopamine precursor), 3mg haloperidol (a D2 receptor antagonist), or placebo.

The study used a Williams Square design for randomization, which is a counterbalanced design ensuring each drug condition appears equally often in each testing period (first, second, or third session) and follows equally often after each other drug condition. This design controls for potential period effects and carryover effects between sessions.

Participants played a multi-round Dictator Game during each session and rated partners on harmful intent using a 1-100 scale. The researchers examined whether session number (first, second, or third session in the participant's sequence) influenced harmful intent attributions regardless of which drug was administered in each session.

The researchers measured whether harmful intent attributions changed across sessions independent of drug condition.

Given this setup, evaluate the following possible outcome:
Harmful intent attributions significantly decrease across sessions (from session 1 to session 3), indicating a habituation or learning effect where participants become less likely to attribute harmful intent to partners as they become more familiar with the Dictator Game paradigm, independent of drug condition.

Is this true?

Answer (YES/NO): NO